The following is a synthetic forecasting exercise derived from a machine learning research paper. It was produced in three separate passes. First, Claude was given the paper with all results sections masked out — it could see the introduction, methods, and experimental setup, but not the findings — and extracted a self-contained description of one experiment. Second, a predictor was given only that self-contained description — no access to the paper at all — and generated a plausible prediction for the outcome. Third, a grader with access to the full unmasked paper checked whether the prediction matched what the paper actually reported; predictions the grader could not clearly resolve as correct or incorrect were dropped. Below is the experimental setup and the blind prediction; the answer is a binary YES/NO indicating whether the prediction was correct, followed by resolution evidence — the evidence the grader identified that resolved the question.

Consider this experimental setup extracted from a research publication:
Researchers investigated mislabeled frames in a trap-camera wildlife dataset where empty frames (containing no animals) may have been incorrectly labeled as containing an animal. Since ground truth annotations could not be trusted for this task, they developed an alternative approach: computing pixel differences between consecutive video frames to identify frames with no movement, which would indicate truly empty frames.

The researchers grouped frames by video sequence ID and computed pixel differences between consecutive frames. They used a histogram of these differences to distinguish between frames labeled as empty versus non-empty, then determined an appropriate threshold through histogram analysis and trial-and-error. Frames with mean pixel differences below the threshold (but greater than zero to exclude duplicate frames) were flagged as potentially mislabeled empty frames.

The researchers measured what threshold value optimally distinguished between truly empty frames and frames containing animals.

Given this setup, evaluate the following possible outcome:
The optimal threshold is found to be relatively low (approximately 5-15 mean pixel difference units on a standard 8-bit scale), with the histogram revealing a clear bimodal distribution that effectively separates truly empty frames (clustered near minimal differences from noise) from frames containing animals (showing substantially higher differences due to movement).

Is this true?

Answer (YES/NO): NO